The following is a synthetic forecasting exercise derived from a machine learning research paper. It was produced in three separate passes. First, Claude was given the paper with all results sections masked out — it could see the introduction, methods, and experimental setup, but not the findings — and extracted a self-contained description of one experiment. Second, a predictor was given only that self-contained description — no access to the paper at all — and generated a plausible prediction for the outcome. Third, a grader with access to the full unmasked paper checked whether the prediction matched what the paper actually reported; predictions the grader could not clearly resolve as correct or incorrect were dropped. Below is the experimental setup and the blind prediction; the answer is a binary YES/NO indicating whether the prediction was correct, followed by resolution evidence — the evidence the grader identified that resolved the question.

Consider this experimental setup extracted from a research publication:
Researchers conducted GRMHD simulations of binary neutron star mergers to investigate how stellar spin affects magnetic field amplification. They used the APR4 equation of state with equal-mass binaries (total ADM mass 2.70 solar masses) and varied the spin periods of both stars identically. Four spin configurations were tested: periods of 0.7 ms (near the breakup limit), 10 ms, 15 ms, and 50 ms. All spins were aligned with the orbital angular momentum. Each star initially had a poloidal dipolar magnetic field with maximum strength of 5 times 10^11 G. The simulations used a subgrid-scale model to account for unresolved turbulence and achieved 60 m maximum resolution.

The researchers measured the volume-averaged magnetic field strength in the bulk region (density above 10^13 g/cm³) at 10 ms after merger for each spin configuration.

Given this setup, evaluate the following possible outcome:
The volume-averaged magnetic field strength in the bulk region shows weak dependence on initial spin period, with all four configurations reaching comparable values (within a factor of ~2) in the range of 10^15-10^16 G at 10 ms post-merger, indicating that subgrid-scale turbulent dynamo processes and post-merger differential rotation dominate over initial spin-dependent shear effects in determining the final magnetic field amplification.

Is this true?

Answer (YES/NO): YES